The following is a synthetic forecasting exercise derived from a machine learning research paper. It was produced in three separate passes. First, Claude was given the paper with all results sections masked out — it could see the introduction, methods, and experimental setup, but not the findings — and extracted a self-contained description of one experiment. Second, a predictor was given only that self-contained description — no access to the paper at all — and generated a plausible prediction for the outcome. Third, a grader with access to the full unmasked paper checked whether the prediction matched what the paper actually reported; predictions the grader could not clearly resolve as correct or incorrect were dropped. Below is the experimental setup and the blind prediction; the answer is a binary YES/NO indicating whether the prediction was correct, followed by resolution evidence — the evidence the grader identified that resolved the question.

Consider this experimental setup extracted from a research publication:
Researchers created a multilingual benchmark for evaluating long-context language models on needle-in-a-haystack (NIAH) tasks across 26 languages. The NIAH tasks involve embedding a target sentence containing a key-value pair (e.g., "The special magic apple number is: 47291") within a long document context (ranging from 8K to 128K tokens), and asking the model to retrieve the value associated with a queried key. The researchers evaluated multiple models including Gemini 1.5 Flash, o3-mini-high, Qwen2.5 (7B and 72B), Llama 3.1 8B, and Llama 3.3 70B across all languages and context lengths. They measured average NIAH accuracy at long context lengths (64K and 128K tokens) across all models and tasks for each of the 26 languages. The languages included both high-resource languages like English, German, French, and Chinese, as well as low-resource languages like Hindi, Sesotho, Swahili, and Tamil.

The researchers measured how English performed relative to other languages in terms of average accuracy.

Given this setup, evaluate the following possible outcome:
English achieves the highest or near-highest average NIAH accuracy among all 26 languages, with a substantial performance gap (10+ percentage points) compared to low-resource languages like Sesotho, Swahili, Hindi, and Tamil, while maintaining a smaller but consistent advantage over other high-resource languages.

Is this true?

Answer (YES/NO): NO